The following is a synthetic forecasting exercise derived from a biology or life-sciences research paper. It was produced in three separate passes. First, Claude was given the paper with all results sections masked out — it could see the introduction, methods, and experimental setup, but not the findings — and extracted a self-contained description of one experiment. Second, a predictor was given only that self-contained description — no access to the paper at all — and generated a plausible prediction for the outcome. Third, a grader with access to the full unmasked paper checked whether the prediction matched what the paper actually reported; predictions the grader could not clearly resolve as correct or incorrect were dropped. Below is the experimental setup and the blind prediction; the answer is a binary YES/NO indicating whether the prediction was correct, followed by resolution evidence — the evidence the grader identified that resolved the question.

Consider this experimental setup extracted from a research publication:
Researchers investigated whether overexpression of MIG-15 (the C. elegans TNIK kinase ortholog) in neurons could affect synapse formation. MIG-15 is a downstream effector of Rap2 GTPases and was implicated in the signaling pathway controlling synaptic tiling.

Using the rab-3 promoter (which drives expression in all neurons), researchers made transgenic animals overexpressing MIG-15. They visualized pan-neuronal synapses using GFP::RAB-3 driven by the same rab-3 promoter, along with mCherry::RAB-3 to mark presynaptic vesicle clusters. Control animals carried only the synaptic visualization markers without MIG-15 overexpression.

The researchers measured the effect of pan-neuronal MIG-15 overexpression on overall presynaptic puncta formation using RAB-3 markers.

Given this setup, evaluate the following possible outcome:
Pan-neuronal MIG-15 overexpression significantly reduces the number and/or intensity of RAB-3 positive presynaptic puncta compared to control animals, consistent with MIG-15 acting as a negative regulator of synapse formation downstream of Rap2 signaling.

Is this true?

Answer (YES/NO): YES